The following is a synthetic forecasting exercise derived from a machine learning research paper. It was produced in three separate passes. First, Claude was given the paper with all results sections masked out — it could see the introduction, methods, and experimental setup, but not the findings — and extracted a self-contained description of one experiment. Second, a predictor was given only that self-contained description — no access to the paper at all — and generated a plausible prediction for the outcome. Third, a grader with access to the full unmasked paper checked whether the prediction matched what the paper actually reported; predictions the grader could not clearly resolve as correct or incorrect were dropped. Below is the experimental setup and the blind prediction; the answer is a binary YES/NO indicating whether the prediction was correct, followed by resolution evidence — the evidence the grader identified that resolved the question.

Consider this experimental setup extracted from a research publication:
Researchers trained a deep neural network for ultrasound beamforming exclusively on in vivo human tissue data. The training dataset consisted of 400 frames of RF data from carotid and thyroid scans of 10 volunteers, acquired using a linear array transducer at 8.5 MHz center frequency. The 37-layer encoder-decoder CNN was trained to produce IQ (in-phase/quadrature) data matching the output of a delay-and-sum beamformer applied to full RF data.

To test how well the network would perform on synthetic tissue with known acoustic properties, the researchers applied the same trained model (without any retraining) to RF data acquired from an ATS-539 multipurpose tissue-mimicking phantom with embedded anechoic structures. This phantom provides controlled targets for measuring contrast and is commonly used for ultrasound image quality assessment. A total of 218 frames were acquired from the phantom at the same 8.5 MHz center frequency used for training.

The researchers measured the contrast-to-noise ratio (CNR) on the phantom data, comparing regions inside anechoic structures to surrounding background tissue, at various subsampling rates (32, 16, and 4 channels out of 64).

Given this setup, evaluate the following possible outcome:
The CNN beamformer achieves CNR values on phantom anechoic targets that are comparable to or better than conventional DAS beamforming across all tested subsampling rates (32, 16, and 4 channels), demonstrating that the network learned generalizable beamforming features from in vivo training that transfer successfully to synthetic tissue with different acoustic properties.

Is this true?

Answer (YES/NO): YES